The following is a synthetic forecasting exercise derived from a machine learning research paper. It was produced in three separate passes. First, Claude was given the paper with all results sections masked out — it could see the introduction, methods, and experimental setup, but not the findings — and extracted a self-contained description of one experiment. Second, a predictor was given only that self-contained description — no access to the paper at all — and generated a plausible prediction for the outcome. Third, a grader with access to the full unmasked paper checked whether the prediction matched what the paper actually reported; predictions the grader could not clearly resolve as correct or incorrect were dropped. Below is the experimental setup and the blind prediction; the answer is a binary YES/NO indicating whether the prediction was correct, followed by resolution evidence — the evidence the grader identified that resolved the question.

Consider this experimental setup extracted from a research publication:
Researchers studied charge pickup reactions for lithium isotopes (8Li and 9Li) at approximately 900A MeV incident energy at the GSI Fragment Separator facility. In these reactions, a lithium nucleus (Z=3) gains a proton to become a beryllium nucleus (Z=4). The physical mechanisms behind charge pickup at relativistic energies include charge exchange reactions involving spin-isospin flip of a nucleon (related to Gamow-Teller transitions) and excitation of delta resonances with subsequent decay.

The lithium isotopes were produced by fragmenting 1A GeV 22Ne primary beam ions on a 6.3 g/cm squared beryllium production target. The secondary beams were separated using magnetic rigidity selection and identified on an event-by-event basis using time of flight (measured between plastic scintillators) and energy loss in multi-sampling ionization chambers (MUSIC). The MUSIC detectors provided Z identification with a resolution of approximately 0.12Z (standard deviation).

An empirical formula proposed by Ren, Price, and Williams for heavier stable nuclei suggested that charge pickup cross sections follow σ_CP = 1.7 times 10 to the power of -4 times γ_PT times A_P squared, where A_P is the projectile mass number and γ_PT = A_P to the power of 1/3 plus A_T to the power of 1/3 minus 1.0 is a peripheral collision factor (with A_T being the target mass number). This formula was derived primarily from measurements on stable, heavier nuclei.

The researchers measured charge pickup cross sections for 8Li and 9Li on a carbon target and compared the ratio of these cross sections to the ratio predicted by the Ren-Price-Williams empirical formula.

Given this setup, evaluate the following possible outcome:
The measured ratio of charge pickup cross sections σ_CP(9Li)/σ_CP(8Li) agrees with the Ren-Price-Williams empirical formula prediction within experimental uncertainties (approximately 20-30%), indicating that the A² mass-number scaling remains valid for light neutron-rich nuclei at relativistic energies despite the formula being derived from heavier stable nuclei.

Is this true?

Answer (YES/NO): NO